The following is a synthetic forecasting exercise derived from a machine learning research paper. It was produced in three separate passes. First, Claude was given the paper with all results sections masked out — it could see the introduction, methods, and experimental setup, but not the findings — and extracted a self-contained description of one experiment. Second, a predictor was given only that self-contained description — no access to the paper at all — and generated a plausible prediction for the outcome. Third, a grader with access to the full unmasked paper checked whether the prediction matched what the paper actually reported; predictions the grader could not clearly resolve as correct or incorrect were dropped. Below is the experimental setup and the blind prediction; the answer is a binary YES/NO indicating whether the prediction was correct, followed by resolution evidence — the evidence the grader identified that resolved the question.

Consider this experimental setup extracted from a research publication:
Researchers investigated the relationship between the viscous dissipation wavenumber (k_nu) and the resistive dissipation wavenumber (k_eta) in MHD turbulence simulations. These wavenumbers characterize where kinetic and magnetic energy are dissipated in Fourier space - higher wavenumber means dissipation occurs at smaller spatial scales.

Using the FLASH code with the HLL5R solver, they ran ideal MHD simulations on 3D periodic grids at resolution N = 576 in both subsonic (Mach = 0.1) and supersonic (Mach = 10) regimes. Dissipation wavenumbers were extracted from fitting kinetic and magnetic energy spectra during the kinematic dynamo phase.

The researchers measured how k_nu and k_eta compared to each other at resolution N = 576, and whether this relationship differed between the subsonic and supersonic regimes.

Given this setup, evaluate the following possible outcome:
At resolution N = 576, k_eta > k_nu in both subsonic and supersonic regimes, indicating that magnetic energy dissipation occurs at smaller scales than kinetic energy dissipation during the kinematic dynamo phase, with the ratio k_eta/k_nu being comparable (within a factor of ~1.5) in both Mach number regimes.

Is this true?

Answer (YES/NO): NO